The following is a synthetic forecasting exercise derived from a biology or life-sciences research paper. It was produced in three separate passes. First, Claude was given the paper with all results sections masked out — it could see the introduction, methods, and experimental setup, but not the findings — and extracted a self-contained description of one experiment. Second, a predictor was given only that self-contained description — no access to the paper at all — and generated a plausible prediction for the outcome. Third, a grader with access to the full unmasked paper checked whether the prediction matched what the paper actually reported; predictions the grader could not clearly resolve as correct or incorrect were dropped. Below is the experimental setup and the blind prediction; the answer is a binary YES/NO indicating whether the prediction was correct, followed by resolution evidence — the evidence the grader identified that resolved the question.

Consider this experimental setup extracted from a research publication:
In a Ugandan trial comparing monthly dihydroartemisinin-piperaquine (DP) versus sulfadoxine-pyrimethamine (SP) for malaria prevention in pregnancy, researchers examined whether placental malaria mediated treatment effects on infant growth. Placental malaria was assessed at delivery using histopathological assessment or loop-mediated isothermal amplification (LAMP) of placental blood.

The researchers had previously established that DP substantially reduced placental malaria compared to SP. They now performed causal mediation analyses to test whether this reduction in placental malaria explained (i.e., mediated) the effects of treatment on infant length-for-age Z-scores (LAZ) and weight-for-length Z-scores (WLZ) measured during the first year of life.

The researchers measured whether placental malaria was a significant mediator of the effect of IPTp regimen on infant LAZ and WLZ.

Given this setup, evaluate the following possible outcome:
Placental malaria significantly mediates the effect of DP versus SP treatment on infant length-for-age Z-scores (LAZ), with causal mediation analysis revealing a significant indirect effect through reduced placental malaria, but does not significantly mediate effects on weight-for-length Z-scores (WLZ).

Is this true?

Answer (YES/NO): NO